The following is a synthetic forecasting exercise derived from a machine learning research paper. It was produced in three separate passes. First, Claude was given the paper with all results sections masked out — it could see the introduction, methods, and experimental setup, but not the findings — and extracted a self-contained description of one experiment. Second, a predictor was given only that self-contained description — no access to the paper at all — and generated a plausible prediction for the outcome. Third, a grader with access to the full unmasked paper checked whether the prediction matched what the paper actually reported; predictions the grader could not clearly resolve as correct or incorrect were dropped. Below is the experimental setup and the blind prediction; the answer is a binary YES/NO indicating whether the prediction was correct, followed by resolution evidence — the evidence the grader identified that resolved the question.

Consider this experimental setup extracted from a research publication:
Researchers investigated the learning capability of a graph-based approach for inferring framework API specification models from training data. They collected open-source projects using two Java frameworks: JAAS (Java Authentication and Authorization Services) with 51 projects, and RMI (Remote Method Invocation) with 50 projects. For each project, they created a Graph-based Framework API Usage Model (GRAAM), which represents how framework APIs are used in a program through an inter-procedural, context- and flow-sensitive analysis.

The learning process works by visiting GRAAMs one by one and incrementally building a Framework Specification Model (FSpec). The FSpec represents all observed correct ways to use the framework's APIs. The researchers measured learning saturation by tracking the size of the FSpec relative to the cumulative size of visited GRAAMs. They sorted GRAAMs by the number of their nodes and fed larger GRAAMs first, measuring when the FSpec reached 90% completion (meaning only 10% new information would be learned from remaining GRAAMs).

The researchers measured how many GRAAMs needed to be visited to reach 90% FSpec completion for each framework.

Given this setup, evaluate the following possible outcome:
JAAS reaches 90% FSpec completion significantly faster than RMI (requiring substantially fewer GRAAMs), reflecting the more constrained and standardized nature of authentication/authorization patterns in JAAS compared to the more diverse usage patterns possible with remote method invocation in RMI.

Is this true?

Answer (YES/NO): YES